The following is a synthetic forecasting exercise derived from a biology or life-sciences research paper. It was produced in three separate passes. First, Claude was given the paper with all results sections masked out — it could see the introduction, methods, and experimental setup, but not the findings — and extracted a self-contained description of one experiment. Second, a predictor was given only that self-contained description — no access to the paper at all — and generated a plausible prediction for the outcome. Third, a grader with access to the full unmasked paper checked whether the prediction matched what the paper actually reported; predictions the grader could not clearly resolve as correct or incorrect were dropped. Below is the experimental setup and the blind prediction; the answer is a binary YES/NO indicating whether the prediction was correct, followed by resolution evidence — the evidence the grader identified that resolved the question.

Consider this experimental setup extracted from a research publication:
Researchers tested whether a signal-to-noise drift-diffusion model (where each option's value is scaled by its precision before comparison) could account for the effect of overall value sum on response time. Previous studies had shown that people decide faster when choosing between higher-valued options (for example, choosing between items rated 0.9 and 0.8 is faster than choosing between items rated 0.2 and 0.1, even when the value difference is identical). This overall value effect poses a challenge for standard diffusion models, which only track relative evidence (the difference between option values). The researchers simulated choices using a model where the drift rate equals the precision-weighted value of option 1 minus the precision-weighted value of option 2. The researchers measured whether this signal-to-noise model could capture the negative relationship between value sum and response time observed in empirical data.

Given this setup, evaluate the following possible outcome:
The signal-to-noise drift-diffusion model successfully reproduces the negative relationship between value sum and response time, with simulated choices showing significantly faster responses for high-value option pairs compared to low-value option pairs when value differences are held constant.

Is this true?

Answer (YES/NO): YES